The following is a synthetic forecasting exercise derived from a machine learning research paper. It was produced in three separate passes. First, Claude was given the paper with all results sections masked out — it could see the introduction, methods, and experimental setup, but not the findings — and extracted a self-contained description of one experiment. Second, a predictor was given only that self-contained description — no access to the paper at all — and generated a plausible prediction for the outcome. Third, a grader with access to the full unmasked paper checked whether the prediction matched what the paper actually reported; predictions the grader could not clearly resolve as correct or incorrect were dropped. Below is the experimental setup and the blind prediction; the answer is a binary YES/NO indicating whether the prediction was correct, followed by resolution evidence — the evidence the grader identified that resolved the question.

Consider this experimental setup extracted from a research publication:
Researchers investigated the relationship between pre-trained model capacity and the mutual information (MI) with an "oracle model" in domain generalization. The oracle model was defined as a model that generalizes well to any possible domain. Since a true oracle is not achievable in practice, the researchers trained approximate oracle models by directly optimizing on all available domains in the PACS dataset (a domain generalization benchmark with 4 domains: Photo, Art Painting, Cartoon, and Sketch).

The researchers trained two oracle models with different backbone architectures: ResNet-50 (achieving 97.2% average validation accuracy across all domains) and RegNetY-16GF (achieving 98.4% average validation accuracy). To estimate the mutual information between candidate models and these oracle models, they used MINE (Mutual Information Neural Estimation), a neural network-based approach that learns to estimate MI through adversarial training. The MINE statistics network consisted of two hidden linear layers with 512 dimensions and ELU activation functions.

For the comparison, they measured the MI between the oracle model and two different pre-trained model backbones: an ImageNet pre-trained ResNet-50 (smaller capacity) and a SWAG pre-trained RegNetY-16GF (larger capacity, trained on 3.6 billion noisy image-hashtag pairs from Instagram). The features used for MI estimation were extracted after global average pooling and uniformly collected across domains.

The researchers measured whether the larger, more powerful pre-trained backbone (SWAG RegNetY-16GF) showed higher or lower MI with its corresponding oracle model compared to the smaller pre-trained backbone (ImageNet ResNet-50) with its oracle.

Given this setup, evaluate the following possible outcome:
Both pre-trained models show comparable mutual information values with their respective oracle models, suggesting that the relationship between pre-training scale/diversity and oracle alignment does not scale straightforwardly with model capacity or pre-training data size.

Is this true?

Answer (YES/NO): NO